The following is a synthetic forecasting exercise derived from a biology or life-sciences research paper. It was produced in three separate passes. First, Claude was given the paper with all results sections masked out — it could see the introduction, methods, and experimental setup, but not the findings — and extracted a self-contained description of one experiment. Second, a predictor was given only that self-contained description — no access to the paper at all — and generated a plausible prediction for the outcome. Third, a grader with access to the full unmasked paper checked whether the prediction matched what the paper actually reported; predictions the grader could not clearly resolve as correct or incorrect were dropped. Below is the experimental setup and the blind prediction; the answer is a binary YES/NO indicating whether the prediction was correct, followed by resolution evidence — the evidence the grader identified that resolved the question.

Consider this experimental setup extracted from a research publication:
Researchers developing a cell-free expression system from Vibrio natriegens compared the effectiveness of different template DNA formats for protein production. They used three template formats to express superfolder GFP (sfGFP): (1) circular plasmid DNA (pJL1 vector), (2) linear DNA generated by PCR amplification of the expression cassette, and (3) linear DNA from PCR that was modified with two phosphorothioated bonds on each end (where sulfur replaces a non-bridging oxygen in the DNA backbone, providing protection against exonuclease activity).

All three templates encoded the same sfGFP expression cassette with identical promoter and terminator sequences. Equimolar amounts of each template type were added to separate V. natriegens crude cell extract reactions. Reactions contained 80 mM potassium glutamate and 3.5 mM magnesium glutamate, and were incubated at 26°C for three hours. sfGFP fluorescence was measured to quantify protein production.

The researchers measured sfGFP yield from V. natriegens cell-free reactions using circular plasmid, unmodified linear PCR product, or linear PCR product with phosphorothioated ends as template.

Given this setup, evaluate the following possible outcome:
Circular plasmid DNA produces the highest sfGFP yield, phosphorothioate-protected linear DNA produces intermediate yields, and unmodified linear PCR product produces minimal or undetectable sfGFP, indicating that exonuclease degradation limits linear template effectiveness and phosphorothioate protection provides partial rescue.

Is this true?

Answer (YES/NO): NO